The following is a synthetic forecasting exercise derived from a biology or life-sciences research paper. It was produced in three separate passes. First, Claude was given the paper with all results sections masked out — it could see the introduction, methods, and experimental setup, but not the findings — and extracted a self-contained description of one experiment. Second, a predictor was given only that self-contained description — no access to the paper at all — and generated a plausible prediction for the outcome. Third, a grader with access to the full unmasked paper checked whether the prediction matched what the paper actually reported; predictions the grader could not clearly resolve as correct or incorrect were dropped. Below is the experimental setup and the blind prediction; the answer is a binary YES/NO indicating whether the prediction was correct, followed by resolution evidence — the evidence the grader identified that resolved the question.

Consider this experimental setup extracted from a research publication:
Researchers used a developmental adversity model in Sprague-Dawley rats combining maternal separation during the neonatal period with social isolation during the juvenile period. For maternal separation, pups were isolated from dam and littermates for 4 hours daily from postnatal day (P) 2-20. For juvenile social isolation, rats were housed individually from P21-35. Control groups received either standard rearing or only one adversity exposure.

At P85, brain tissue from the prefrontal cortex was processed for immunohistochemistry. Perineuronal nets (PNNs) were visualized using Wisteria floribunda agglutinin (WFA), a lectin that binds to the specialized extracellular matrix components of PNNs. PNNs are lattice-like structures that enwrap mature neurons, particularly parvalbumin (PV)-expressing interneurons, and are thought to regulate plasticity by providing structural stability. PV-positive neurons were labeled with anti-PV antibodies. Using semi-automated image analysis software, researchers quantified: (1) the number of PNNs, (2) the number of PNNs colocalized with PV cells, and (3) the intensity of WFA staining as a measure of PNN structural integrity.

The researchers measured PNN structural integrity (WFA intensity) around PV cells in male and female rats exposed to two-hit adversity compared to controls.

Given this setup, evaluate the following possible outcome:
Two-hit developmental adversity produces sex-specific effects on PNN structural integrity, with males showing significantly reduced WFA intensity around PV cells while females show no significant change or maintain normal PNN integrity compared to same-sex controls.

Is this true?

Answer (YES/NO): NO